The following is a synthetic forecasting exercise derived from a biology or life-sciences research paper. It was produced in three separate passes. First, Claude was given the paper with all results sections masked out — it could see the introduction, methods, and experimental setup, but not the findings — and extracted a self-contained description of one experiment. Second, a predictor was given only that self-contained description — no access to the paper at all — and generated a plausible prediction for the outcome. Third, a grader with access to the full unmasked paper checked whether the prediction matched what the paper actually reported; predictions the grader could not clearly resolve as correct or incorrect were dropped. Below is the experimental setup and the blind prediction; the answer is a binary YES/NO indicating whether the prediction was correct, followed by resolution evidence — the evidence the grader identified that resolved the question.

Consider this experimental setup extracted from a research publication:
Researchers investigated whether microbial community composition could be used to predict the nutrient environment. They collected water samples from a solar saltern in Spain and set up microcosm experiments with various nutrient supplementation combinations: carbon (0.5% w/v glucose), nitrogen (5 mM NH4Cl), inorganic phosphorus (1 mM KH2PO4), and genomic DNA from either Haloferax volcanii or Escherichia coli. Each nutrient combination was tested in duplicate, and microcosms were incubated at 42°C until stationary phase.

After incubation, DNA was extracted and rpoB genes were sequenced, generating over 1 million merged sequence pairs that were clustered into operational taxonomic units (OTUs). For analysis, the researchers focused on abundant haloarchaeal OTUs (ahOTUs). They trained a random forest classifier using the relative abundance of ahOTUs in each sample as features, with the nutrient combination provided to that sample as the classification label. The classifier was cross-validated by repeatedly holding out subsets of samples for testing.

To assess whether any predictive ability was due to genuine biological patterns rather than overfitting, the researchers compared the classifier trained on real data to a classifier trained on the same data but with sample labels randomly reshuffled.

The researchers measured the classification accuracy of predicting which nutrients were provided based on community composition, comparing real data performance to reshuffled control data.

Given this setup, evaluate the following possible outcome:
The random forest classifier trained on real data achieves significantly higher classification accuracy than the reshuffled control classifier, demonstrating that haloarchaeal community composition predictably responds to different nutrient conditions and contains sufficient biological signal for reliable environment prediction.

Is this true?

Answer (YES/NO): YES